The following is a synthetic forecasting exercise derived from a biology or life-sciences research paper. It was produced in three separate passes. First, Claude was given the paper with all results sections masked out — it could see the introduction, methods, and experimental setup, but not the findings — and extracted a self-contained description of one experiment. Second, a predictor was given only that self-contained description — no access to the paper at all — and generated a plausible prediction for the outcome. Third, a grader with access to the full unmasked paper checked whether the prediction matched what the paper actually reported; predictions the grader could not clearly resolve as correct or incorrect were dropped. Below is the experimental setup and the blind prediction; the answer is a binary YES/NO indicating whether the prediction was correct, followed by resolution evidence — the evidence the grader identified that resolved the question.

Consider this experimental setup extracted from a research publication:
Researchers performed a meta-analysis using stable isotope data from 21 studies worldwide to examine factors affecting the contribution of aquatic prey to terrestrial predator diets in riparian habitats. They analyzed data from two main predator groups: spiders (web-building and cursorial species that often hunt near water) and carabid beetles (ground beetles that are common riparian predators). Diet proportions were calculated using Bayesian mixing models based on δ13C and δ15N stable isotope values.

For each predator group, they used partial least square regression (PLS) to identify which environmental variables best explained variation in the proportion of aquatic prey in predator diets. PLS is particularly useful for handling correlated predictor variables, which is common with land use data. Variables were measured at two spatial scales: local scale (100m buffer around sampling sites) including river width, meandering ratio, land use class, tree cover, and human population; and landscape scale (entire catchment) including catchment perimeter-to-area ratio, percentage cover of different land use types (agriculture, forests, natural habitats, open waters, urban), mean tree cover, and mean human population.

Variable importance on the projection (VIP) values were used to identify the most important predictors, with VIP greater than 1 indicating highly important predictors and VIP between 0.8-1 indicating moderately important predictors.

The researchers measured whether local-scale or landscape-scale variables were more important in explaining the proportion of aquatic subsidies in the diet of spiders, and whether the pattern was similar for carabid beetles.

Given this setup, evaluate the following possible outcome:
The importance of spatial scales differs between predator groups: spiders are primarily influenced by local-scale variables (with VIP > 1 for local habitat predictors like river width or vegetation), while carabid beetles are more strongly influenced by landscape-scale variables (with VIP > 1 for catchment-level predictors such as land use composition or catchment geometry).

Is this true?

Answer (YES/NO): NO